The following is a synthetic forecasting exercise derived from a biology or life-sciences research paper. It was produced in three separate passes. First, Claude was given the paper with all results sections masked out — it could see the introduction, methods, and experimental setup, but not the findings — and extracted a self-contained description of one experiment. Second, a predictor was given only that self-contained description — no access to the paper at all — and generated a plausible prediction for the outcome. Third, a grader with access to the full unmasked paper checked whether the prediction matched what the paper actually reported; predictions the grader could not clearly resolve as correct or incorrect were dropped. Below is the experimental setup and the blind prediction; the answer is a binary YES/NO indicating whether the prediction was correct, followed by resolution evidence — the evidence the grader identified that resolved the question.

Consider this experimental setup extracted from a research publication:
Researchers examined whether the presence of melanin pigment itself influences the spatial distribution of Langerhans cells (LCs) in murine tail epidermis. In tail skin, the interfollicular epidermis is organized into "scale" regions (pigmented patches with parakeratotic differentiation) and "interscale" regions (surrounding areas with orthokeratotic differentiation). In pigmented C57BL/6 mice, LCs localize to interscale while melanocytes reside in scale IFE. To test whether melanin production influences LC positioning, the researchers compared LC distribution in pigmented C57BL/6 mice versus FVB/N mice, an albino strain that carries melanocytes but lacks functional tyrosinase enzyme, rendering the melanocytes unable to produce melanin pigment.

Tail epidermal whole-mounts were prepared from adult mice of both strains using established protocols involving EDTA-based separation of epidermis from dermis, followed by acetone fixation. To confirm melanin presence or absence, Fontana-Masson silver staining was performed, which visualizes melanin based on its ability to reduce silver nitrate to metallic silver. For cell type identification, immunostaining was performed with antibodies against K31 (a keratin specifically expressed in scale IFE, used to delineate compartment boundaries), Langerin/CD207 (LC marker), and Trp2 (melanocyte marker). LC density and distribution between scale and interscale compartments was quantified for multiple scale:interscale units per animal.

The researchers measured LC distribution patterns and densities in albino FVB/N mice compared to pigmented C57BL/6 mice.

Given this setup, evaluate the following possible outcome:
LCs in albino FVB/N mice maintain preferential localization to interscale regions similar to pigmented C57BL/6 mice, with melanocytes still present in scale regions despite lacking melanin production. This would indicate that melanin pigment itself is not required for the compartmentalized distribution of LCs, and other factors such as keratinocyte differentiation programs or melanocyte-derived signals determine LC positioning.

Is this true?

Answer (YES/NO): YES